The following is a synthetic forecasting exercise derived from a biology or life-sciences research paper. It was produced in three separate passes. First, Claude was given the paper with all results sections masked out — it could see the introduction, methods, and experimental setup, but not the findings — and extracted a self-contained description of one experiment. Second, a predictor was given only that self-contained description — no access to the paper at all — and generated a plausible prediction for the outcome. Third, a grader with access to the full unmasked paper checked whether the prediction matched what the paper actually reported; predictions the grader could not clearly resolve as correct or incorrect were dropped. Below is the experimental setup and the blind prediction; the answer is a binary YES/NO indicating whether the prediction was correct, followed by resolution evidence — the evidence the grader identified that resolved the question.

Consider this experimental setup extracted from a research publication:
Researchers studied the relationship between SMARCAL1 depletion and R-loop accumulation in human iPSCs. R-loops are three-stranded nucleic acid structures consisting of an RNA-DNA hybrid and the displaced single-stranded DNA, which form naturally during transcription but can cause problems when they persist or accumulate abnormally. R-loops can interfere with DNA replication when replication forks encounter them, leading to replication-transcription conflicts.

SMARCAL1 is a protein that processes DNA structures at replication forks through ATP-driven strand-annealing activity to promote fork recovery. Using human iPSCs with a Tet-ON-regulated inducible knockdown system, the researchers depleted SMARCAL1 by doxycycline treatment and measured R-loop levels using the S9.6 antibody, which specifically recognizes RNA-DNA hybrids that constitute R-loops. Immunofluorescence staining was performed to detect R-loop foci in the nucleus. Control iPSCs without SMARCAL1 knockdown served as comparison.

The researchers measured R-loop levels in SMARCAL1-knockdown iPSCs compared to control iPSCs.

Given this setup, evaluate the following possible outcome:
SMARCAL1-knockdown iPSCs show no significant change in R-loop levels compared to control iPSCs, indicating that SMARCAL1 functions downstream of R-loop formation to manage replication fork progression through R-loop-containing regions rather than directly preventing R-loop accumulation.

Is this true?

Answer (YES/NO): NO